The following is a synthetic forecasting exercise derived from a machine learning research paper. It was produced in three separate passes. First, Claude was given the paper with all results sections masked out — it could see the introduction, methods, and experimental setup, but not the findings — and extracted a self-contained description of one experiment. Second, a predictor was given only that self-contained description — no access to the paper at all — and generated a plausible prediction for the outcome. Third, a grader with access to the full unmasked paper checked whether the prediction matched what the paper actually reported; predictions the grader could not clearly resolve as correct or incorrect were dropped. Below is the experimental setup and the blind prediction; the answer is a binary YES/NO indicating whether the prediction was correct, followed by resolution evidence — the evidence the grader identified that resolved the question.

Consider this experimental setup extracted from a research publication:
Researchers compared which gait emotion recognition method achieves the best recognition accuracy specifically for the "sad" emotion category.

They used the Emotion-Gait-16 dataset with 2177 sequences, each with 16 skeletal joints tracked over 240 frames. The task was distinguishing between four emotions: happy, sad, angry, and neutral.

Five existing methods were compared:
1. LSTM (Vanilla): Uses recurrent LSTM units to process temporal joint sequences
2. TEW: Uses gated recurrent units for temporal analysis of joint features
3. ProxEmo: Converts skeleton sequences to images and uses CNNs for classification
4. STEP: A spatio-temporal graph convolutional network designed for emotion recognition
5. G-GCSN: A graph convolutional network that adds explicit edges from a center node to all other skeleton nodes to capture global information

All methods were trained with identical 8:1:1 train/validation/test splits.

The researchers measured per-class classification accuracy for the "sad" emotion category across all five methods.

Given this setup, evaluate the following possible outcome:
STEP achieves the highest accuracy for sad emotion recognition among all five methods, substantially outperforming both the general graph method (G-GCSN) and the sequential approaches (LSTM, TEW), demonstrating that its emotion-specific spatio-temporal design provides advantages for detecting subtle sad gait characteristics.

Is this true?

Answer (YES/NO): NO